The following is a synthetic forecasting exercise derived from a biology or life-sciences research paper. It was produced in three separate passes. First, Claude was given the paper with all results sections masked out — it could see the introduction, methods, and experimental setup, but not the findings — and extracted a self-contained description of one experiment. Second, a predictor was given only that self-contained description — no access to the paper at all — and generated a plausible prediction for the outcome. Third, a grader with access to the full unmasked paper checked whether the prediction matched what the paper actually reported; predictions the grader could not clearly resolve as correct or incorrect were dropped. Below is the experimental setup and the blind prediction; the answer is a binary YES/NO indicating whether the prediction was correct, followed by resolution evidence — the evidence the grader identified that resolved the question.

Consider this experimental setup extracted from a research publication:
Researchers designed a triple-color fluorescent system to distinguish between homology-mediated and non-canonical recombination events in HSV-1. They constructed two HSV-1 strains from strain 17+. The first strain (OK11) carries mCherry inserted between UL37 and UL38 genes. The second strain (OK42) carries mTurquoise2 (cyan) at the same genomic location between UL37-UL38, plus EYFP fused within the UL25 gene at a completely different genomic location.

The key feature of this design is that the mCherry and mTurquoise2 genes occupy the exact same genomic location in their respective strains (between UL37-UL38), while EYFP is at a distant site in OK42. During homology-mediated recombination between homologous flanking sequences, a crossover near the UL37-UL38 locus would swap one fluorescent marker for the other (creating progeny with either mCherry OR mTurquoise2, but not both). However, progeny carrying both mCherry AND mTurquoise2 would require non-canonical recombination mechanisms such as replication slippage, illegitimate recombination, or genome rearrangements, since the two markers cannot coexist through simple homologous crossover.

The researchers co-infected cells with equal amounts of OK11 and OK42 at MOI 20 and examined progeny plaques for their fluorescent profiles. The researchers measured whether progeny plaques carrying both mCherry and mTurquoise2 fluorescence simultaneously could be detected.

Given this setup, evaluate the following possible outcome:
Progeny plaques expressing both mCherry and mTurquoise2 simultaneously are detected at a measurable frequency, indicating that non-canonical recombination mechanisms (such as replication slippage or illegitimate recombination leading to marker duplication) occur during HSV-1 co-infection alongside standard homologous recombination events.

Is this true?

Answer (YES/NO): YES